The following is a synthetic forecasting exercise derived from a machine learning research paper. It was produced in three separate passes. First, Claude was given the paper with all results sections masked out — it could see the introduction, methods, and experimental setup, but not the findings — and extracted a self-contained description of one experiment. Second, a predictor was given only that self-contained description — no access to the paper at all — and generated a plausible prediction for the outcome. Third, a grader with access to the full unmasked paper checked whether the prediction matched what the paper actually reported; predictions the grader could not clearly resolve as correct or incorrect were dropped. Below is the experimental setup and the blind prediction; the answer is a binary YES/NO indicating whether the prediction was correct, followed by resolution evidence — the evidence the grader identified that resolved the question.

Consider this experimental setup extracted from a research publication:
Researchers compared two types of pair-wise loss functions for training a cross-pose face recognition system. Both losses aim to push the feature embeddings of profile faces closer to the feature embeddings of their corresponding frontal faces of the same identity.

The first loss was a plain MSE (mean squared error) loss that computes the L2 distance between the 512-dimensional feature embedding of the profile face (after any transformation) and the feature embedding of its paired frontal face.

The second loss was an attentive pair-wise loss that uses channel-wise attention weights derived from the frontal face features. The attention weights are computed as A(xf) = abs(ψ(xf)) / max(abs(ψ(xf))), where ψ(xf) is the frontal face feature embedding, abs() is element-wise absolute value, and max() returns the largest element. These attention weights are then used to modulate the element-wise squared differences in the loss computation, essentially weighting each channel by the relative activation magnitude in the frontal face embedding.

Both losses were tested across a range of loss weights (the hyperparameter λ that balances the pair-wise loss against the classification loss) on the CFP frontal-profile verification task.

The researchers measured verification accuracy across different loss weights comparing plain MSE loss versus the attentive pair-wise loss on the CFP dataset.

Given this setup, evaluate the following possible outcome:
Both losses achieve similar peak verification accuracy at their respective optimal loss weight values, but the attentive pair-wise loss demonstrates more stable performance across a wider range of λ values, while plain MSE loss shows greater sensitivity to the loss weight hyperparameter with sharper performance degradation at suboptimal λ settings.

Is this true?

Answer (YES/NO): NO